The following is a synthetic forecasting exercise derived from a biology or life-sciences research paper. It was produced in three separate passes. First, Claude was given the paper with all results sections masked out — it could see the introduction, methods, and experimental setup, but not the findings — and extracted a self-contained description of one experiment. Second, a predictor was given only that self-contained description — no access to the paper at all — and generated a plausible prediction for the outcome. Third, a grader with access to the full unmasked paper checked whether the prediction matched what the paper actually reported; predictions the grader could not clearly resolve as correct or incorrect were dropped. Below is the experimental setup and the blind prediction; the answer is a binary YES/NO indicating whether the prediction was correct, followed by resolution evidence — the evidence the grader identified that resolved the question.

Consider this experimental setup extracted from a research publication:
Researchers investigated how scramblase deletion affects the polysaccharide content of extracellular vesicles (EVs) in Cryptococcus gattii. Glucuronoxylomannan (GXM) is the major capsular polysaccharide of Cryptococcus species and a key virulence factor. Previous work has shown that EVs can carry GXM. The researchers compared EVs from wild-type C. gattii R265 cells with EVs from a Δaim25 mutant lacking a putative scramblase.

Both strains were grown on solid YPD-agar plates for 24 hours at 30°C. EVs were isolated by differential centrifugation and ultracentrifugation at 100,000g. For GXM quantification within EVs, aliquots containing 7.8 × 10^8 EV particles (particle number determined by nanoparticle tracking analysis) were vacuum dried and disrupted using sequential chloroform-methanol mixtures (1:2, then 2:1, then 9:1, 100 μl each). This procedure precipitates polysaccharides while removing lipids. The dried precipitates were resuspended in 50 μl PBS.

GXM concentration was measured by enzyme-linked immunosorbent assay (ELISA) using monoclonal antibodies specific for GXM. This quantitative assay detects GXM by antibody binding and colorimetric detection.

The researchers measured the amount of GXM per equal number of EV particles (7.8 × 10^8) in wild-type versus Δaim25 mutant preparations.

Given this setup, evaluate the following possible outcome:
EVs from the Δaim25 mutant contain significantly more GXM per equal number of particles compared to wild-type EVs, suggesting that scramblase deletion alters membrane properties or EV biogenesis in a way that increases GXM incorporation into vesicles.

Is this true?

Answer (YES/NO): NO